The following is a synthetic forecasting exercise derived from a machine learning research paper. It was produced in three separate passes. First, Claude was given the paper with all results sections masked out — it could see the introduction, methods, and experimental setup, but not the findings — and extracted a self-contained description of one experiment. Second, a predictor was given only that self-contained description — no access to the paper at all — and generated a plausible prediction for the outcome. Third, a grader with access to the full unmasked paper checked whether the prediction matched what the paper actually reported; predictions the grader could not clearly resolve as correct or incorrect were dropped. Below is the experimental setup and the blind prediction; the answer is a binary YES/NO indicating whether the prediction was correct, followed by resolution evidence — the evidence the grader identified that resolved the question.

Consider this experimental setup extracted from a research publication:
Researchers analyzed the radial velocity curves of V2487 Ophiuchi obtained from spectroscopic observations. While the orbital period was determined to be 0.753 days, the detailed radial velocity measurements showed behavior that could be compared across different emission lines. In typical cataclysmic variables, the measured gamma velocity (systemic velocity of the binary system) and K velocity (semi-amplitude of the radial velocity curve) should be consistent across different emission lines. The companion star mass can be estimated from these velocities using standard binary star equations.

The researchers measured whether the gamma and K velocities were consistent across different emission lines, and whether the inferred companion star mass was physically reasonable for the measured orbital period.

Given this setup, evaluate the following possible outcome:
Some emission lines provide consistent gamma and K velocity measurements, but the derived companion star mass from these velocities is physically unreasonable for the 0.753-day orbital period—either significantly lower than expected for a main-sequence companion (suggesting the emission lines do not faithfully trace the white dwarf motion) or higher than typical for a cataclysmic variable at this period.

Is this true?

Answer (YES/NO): NO